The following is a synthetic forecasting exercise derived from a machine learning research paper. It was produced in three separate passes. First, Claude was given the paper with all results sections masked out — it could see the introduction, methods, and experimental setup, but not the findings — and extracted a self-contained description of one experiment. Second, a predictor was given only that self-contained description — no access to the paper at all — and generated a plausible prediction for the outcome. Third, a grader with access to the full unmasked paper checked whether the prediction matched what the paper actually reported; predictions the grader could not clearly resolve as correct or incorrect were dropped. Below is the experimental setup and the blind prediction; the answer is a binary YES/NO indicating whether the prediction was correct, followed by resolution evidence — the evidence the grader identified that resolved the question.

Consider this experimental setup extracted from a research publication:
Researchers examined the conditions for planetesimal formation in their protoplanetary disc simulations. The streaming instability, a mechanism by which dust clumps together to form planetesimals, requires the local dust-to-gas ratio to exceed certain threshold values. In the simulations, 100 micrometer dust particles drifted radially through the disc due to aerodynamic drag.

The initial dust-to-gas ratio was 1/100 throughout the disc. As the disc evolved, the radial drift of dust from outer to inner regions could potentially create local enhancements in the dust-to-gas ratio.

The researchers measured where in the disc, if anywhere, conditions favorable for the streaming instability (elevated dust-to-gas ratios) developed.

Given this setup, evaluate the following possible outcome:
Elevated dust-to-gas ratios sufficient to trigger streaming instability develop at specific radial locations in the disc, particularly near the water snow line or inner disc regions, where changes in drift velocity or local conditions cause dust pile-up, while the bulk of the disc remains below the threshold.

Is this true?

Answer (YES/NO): NO